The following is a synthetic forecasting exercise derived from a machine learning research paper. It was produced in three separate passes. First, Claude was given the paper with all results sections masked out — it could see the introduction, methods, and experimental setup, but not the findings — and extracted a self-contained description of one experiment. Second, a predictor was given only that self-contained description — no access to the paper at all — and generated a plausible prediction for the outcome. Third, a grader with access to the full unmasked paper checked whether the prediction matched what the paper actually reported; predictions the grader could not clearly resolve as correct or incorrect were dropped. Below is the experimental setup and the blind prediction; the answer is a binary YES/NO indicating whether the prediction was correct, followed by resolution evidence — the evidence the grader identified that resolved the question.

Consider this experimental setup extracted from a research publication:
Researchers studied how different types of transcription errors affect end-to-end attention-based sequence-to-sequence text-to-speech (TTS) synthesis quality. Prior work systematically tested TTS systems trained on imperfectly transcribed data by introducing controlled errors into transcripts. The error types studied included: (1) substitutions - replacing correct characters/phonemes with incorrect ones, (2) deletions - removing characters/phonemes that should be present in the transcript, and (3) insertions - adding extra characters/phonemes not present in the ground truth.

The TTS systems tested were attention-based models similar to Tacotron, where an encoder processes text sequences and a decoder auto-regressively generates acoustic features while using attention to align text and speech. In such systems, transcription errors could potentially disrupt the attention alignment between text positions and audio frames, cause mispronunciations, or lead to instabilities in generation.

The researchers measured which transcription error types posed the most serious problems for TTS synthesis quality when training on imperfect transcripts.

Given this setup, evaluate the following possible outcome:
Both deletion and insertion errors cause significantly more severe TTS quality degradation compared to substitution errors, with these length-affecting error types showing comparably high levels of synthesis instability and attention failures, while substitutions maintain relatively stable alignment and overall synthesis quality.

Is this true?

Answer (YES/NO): NO